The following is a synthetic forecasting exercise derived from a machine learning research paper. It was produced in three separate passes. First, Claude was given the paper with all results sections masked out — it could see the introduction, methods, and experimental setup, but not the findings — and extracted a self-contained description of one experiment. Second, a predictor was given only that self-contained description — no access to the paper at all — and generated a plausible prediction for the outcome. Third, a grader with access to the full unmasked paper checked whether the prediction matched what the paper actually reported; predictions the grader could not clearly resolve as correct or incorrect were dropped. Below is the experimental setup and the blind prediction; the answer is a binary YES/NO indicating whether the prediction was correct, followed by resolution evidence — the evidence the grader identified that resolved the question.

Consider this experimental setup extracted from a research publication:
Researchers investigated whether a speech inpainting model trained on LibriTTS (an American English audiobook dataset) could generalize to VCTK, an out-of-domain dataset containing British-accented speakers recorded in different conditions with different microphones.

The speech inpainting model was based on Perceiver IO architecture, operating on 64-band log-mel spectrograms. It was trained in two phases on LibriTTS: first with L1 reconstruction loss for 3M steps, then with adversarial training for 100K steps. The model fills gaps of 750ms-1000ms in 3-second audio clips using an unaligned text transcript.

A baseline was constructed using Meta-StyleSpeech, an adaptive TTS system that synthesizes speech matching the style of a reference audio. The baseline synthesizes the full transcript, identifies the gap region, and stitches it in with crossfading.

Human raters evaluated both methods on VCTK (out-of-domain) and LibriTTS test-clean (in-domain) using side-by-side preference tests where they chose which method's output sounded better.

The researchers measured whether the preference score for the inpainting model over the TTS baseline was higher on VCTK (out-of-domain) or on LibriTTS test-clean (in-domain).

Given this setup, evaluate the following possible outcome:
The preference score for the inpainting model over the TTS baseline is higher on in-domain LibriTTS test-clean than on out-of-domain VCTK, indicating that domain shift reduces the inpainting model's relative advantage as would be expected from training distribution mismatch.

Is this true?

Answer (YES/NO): NO